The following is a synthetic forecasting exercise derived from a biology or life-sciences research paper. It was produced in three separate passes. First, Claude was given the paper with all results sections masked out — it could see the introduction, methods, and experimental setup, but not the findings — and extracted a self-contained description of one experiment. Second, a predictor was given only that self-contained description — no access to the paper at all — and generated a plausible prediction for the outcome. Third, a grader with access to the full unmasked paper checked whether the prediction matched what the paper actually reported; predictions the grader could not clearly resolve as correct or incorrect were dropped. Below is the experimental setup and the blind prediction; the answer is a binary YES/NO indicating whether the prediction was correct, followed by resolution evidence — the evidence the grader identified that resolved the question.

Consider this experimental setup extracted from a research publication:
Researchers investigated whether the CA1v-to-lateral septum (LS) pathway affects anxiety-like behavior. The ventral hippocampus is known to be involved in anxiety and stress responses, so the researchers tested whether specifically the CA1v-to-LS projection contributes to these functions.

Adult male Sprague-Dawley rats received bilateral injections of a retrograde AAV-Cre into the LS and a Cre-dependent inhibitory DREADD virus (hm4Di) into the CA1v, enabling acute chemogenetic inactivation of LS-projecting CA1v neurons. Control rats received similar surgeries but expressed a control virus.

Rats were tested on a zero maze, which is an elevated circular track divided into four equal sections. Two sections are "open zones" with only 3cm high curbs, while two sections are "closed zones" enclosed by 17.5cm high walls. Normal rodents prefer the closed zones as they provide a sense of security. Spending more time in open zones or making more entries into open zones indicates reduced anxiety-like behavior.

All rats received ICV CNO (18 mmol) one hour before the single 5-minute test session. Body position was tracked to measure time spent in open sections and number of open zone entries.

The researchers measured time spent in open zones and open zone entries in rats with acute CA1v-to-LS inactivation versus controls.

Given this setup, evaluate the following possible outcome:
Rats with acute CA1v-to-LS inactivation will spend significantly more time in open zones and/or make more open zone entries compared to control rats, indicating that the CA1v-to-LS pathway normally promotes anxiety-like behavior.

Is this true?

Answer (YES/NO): NO